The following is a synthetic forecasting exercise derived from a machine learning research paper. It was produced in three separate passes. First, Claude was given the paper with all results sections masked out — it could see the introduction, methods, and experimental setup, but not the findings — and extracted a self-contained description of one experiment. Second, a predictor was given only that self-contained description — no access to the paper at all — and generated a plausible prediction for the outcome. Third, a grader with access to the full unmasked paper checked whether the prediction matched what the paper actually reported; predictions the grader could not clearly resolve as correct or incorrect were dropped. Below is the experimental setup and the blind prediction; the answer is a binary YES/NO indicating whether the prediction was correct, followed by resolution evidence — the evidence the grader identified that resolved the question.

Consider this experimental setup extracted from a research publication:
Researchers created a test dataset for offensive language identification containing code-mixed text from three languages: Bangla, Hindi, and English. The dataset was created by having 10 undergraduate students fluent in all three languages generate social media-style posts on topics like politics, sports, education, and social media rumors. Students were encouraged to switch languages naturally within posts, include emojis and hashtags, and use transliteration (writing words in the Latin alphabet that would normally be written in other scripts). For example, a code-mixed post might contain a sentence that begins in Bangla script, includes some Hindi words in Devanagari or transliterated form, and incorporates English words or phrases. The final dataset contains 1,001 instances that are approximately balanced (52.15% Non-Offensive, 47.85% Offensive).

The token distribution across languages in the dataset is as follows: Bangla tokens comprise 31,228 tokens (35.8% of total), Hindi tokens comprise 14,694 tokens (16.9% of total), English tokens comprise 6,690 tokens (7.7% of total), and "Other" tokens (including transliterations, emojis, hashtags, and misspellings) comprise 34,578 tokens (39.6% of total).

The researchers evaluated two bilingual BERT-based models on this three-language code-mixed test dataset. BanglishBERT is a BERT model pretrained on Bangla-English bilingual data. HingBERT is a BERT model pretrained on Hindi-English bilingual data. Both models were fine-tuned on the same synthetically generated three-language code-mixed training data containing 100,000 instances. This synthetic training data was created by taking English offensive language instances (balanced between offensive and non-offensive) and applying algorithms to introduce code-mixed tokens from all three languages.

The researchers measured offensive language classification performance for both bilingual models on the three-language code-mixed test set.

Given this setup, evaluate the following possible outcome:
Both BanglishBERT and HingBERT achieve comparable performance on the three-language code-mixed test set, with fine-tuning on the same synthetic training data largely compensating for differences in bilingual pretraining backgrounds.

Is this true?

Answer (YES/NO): NO